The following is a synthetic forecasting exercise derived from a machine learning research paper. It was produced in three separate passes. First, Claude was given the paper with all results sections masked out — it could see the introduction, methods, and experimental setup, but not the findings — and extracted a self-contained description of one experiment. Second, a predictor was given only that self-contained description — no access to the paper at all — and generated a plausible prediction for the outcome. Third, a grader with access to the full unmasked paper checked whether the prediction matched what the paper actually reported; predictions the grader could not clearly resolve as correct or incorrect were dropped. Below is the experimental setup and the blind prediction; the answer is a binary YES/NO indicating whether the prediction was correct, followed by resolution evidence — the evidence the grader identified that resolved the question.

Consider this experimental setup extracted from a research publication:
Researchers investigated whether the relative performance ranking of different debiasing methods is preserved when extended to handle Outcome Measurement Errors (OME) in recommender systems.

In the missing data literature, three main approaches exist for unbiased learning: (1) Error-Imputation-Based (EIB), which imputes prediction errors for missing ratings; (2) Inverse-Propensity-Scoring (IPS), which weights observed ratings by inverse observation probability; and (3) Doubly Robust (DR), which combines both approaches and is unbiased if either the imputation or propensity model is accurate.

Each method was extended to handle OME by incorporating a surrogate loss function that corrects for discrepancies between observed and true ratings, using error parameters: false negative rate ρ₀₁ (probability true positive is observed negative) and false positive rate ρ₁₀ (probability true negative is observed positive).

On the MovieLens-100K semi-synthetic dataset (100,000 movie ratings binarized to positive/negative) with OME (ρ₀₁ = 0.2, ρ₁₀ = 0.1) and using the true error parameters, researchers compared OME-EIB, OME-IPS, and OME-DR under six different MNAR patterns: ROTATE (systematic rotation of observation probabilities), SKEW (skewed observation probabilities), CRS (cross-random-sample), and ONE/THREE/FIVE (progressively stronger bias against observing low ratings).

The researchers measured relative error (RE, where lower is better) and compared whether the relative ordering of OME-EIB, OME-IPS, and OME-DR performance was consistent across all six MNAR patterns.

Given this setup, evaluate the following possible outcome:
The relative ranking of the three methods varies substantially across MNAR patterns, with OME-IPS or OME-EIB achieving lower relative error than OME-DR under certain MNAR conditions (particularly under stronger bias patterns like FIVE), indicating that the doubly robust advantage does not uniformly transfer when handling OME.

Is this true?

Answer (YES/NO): NO